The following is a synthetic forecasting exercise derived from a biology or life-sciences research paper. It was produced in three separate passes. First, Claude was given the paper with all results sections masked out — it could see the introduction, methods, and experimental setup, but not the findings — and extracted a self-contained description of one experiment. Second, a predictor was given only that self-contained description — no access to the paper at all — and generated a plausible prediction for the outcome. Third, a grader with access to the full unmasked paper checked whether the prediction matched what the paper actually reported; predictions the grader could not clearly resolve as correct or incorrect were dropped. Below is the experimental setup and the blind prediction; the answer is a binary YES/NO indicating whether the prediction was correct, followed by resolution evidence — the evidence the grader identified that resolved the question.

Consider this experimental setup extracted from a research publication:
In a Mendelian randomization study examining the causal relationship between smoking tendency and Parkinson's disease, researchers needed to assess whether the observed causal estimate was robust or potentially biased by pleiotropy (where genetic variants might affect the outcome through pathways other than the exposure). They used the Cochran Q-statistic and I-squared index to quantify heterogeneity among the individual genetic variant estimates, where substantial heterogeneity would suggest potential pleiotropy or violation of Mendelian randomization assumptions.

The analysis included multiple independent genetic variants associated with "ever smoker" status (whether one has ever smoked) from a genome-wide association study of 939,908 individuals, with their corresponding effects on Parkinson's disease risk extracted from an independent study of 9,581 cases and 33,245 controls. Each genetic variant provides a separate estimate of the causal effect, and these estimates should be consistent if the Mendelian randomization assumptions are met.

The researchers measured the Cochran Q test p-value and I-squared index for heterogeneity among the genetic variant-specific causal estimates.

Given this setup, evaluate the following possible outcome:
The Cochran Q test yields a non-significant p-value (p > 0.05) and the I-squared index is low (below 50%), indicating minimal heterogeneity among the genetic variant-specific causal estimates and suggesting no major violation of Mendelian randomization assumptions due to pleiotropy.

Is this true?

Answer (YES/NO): YES